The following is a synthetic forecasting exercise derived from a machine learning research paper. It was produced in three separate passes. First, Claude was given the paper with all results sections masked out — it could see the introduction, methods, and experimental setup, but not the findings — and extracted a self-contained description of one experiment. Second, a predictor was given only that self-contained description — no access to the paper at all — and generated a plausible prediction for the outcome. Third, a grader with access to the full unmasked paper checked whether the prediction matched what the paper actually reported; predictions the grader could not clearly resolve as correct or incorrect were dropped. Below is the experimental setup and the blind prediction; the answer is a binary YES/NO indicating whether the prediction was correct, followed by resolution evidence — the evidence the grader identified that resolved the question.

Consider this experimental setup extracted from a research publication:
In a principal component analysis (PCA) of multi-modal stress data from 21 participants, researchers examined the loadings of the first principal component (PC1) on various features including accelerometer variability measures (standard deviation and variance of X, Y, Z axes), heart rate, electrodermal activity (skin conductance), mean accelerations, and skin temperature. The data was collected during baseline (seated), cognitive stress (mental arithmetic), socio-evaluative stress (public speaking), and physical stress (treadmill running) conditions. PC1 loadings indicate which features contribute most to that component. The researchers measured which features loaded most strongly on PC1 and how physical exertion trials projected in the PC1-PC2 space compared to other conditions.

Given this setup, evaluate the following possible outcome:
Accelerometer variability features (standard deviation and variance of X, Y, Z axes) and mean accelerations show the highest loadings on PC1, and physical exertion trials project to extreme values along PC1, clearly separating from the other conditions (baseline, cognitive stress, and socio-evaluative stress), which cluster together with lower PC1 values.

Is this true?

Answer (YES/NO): NO